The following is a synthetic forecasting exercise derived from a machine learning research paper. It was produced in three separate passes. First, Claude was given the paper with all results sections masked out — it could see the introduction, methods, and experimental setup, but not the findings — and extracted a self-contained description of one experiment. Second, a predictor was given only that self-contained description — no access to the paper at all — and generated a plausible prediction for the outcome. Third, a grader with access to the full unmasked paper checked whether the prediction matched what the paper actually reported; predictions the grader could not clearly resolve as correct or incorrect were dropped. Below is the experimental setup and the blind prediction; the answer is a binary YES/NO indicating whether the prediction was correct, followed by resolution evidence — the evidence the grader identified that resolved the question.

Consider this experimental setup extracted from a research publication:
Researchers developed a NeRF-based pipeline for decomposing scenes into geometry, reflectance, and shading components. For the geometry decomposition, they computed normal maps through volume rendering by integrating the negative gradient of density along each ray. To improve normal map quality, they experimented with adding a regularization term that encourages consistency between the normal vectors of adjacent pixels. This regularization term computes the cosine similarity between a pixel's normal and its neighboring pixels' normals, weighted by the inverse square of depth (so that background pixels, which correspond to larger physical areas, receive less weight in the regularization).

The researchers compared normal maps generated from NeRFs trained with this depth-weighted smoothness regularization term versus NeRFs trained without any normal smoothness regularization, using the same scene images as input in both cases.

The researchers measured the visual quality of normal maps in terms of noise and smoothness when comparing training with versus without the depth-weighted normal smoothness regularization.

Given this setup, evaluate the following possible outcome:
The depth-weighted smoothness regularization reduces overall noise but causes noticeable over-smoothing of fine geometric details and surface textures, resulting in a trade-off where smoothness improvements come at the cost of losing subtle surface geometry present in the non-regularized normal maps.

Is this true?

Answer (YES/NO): NO